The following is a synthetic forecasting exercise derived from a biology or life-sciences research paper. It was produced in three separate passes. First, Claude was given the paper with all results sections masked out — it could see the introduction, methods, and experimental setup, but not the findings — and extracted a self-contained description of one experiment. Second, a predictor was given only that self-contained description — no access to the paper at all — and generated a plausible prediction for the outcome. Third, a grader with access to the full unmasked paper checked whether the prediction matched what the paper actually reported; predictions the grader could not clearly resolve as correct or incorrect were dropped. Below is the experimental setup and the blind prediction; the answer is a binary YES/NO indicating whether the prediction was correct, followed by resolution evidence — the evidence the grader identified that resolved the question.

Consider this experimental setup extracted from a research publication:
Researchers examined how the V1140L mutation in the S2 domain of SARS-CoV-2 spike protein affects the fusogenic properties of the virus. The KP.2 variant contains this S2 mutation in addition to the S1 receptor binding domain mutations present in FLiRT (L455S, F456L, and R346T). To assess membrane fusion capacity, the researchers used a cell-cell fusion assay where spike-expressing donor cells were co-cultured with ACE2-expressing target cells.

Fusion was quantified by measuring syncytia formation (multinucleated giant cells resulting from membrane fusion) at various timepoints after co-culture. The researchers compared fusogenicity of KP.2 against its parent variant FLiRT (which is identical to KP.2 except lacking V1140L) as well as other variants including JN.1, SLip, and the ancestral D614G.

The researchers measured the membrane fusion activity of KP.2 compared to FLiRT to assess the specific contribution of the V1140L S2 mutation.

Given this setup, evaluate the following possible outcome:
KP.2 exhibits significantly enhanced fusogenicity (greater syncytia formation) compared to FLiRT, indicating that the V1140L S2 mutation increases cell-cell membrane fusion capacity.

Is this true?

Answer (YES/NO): NO